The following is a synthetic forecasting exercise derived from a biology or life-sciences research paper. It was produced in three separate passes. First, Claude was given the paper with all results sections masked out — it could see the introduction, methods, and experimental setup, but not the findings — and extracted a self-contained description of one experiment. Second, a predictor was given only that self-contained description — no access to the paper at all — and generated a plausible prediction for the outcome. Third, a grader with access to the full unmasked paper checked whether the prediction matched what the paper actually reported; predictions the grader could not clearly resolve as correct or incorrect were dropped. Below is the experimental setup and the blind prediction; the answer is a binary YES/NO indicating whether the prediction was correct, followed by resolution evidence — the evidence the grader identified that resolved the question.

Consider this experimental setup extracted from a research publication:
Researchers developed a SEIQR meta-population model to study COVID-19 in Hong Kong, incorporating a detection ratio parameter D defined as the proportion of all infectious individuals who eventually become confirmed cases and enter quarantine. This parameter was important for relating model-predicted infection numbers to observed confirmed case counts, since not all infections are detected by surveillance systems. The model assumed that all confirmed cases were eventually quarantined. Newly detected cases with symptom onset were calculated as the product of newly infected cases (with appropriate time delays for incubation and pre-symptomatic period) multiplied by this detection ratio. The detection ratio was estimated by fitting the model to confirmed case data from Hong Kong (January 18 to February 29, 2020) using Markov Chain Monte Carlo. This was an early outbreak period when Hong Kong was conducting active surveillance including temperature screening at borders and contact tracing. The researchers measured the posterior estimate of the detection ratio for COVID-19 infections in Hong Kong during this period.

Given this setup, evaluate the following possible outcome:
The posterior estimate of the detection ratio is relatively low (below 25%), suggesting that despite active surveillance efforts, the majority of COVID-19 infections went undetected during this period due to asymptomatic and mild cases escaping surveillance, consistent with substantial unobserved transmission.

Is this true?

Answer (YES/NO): NO